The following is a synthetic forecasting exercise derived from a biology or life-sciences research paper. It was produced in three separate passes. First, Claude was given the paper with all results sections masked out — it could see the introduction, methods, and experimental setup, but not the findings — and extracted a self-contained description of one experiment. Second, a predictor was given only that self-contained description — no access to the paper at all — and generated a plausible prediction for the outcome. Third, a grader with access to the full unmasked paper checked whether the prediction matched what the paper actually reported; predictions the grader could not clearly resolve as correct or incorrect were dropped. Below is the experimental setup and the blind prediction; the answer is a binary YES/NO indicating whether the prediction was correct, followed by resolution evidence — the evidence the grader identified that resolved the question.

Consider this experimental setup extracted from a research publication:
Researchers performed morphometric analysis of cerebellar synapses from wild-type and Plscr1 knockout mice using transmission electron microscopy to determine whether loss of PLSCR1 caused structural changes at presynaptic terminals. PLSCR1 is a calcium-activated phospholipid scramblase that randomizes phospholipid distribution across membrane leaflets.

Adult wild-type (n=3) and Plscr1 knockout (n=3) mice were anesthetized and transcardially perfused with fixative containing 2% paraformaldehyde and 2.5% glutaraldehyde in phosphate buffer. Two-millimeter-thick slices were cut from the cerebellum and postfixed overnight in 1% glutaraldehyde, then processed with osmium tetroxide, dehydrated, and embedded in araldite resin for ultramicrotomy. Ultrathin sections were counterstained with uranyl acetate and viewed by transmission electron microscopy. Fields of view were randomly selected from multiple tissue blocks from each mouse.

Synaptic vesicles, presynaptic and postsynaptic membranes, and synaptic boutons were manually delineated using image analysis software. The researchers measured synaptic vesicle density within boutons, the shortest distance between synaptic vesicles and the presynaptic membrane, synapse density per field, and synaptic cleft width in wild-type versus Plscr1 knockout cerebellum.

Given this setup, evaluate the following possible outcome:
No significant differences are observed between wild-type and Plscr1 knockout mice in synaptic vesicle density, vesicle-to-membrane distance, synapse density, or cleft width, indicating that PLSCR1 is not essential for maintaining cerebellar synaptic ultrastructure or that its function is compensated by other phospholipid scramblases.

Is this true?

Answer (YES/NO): YES